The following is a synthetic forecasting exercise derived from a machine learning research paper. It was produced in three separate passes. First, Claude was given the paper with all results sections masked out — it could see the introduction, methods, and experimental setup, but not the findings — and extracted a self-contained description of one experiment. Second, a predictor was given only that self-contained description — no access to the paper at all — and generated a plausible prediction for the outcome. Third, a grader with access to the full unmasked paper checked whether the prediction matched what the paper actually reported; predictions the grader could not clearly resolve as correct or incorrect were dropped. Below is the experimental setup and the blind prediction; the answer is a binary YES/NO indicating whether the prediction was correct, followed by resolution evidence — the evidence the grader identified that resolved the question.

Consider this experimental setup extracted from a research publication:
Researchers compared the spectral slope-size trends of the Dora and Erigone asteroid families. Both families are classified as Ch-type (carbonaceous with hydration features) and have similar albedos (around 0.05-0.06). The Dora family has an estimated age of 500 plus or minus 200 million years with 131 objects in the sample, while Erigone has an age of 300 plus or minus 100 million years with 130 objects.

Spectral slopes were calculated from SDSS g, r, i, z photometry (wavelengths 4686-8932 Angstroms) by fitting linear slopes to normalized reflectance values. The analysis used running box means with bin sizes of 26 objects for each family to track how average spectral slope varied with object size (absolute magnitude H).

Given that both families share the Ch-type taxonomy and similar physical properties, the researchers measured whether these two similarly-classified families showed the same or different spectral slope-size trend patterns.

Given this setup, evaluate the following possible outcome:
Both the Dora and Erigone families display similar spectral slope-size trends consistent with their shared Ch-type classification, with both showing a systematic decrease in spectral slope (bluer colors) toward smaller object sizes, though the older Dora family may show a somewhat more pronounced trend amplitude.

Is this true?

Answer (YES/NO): NO